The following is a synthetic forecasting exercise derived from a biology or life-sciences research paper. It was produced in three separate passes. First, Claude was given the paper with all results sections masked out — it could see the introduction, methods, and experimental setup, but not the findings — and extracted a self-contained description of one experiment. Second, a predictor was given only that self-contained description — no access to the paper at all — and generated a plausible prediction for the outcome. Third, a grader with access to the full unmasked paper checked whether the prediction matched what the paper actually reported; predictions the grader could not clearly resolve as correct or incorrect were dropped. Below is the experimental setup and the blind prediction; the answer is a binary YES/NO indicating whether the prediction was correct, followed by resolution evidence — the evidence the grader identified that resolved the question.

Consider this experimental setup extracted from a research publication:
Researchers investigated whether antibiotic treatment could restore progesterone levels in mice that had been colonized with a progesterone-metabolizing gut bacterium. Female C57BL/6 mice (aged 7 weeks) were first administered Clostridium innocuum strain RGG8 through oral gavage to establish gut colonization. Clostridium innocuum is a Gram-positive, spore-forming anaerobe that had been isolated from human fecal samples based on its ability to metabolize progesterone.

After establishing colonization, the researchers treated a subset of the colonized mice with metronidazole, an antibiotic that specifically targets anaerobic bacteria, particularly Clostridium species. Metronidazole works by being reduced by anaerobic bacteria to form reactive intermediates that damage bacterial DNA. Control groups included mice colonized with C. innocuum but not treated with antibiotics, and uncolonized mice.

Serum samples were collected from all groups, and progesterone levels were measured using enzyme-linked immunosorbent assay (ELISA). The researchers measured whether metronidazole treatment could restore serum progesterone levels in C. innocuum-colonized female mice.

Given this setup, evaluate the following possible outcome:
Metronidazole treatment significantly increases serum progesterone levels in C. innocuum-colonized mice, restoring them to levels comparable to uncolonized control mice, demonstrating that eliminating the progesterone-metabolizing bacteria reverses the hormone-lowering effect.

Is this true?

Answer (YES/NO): YES